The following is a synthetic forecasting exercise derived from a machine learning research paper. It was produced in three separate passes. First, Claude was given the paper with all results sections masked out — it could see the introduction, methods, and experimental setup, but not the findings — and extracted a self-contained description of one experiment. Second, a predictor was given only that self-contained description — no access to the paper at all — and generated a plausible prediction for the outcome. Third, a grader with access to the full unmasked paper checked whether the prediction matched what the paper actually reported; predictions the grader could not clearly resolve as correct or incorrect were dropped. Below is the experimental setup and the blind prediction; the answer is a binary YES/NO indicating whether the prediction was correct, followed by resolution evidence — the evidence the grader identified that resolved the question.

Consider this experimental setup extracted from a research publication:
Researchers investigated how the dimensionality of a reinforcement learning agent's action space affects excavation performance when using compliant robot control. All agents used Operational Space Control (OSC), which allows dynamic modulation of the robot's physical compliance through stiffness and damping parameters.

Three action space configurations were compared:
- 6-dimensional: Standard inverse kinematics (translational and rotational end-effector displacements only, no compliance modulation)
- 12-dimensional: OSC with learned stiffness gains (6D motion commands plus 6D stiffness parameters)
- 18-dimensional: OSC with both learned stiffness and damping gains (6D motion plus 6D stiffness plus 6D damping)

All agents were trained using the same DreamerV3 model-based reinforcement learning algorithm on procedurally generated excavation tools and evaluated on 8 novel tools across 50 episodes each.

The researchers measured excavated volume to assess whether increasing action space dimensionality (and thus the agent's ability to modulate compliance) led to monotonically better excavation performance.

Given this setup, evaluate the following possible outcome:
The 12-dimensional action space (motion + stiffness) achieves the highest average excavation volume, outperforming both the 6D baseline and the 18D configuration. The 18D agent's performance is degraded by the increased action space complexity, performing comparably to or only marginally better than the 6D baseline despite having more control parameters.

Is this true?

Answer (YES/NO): NO